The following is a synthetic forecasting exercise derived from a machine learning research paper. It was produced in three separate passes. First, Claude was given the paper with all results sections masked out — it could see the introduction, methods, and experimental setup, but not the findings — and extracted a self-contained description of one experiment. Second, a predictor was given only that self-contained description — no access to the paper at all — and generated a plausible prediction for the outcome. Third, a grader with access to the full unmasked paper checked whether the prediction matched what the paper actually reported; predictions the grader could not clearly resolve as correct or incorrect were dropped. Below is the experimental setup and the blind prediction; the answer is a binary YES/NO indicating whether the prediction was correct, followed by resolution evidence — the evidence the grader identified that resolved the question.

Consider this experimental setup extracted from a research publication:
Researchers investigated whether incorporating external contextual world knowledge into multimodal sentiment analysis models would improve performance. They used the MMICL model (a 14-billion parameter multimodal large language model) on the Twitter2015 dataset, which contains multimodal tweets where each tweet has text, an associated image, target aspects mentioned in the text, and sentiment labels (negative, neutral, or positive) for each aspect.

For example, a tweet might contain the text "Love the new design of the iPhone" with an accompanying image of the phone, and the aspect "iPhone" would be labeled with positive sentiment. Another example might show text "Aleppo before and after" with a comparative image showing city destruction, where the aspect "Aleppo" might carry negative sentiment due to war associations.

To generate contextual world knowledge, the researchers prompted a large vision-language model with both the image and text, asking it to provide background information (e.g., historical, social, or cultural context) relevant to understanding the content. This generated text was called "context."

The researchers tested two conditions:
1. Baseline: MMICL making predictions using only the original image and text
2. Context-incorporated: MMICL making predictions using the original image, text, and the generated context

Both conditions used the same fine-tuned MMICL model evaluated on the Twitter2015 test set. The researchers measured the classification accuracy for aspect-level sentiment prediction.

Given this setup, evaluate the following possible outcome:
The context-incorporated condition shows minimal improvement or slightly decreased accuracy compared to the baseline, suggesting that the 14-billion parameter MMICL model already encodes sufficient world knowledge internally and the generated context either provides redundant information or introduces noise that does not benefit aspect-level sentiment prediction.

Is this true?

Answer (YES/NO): NO